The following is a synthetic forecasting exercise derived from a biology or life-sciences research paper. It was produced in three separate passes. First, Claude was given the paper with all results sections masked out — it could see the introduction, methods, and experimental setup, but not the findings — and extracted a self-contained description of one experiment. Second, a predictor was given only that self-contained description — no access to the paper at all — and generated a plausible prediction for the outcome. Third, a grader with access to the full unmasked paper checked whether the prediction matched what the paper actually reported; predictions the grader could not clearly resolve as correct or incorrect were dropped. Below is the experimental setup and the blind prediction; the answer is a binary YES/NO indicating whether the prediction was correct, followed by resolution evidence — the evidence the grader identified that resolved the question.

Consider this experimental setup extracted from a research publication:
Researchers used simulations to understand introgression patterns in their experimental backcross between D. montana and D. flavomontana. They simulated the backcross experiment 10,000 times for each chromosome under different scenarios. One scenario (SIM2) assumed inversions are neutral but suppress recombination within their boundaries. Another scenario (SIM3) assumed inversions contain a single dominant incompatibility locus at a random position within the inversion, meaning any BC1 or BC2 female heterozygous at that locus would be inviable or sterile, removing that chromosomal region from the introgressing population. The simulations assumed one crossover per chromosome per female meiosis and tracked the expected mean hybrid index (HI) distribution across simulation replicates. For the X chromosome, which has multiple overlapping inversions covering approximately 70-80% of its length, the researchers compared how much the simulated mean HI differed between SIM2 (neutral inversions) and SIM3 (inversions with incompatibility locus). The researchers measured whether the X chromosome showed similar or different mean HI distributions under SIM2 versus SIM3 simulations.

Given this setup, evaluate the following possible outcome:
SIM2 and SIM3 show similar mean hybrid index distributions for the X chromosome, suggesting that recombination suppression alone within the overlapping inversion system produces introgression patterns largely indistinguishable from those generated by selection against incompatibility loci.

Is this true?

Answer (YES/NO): NO